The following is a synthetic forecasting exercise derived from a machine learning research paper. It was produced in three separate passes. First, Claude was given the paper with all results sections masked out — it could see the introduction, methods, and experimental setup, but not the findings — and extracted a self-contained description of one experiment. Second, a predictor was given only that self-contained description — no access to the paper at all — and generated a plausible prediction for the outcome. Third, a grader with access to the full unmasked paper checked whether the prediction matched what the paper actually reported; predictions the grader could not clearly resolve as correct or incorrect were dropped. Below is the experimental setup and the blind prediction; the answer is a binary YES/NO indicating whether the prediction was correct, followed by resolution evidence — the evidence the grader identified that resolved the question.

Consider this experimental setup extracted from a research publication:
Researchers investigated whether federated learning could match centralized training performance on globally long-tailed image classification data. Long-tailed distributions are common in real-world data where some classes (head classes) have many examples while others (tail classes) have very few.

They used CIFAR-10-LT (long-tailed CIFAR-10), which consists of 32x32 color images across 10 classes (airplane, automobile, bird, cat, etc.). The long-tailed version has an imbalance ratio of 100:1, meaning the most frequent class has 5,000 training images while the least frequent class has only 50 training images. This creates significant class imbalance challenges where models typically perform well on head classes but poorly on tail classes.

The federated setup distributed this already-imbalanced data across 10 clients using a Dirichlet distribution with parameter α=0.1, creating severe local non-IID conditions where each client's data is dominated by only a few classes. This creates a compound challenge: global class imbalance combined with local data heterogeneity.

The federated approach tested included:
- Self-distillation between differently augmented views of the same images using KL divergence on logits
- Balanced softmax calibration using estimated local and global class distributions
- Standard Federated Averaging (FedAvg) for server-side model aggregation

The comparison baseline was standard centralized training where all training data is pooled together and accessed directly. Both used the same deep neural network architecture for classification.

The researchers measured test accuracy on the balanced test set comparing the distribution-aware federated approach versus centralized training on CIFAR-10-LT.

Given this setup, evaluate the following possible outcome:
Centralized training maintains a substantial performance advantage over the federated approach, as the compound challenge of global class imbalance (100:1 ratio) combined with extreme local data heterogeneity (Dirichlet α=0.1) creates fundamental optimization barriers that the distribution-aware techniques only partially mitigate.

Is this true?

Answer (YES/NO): NO